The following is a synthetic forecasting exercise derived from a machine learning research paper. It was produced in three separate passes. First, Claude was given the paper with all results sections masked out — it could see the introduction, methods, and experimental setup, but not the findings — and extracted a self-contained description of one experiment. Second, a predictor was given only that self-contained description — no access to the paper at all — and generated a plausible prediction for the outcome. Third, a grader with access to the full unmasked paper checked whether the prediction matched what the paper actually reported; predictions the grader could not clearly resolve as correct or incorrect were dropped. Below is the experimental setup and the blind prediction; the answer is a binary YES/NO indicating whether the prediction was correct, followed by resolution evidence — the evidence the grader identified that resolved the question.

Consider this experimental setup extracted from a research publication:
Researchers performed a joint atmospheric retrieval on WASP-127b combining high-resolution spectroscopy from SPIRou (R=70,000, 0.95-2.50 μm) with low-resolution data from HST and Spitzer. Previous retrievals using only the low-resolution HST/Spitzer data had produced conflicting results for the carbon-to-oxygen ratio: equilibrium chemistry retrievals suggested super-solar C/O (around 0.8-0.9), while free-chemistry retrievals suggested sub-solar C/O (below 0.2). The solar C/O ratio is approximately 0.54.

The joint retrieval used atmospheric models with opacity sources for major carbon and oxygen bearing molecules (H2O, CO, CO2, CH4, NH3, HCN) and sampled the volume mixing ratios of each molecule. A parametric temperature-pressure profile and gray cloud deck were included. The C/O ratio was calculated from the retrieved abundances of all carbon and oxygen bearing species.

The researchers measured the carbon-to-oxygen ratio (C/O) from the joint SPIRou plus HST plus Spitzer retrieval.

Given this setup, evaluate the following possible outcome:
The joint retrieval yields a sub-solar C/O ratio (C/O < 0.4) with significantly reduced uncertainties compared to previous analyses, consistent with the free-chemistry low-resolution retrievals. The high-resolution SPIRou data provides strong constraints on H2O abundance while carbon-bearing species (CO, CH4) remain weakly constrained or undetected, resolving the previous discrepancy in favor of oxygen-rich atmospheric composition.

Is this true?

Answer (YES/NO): YES